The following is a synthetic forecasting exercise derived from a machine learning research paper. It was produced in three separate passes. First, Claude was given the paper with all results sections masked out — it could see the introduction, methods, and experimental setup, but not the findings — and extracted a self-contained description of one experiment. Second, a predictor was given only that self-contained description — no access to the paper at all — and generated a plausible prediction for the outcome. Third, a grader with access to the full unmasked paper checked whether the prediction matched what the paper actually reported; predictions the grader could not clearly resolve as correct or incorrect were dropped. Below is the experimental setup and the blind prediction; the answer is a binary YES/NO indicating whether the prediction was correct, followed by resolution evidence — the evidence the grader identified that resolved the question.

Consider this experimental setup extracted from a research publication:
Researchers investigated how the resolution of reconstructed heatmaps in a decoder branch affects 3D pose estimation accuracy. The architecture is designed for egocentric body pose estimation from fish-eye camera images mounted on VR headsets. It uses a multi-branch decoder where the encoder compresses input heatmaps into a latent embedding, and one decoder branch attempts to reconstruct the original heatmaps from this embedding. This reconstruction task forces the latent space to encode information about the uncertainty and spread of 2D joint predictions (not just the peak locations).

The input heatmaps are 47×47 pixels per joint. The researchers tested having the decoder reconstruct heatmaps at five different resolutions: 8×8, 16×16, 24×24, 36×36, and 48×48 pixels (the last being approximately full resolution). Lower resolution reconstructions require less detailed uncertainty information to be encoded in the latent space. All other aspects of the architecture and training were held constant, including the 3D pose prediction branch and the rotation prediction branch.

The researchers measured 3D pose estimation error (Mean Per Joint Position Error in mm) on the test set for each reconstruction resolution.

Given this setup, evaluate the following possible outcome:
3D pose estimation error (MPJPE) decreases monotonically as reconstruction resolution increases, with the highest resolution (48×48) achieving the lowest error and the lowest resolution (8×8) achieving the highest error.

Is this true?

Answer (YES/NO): NO